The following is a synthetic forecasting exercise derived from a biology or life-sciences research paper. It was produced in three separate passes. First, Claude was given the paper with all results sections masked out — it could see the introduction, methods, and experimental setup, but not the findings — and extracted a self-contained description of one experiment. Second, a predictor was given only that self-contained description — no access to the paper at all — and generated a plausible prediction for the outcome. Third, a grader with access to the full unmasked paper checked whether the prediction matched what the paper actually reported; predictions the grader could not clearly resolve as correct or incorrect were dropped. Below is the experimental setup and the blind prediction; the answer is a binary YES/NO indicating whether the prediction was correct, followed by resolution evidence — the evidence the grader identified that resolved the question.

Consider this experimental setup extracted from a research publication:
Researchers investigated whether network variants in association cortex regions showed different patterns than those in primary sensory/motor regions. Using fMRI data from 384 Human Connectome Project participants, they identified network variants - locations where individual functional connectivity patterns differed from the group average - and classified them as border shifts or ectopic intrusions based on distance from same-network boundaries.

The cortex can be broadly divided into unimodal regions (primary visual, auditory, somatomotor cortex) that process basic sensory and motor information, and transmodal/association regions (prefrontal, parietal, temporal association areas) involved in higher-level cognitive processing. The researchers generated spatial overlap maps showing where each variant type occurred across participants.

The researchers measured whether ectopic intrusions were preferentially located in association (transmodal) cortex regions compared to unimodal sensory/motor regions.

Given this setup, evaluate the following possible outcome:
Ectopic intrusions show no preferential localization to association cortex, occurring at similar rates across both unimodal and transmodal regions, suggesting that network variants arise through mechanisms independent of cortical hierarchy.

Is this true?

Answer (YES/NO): NO